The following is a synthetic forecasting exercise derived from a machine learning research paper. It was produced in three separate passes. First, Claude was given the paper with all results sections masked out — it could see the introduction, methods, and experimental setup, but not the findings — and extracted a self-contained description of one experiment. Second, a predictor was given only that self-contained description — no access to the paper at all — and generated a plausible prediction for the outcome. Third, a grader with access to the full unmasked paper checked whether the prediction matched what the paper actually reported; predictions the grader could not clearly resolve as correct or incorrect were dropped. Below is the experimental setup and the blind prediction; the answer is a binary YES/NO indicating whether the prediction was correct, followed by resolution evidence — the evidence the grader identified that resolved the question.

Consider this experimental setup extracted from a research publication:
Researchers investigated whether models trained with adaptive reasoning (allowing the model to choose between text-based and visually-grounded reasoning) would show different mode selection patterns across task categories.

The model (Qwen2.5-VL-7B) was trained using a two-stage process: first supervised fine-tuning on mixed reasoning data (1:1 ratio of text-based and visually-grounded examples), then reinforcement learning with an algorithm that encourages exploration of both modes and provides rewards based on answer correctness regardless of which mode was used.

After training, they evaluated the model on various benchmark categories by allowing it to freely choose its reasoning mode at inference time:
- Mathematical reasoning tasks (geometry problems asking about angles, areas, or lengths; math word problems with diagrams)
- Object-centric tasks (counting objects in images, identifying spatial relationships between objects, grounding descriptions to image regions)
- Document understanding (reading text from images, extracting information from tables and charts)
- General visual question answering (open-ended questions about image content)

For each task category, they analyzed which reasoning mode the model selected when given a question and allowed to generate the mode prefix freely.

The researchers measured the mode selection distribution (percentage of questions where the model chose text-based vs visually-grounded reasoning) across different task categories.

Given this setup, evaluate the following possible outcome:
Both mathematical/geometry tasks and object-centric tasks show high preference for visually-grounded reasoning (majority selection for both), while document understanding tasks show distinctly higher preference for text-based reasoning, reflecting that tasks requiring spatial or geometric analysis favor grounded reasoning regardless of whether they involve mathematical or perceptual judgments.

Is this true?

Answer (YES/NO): NO